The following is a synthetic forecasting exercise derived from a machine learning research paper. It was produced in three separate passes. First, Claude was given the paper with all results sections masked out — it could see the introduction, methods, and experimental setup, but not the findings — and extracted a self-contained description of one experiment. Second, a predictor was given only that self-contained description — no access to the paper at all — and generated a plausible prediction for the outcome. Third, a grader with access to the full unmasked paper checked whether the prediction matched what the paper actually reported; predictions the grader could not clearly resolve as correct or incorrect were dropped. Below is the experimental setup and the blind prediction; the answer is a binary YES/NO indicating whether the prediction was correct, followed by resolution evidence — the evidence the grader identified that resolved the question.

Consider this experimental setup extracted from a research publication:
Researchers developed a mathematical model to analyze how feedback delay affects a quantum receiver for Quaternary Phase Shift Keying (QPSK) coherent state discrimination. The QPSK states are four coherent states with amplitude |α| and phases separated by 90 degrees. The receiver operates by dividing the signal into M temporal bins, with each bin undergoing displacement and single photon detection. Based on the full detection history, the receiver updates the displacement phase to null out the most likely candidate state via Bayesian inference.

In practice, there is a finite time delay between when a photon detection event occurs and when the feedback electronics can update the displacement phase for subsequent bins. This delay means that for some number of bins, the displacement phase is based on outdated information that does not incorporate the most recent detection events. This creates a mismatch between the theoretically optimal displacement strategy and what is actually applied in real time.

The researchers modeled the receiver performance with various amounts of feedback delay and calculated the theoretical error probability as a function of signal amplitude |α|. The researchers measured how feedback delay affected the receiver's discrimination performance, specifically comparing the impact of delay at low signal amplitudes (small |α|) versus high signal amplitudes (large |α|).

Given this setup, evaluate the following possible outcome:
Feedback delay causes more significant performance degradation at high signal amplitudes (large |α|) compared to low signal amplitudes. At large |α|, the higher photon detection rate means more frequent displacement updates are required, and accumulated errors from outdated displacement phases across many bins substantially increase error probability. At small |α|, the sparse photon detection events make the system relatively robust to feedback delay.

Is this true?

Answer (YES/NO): YES